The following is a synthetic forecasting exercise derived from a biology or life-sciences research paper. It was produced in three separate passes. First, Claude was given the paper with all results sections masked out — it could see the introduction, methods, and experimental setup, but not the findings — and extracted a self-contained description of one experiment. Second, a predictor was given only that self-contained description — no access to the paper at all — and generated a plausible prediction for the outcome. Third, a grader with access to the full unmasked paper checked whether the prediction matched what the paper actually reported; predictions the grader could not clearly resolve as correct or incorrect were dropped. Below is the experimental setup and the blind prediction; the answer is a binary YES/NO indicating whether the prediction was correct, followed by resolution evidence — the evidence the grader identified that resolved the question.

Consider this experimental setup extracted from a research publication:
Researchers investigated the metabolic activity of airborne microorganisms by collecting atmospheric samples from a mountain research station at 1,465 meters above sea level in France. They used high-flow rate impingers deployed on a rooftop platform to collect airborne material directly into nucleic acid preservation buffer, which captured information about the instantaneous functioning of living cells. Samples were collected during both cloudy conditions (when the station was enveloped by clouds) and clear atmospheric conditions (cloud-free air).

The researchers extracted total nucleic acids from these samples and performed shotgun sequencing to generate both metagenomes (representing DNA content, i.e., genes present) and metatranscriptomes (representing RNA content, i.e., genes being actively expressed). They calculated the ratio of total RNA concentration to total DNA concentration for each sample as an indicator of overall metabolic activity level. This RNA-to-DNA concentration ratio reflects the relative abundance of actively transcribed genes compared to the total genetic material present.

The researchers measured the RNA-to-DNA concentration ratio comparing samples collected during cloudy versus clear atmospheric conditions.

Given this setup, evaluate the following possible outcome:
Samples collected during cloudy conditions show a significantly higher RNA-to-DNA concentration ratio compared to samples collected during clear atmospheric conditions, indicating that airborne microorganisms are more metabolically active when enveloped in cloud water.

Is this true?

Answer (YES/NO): YES